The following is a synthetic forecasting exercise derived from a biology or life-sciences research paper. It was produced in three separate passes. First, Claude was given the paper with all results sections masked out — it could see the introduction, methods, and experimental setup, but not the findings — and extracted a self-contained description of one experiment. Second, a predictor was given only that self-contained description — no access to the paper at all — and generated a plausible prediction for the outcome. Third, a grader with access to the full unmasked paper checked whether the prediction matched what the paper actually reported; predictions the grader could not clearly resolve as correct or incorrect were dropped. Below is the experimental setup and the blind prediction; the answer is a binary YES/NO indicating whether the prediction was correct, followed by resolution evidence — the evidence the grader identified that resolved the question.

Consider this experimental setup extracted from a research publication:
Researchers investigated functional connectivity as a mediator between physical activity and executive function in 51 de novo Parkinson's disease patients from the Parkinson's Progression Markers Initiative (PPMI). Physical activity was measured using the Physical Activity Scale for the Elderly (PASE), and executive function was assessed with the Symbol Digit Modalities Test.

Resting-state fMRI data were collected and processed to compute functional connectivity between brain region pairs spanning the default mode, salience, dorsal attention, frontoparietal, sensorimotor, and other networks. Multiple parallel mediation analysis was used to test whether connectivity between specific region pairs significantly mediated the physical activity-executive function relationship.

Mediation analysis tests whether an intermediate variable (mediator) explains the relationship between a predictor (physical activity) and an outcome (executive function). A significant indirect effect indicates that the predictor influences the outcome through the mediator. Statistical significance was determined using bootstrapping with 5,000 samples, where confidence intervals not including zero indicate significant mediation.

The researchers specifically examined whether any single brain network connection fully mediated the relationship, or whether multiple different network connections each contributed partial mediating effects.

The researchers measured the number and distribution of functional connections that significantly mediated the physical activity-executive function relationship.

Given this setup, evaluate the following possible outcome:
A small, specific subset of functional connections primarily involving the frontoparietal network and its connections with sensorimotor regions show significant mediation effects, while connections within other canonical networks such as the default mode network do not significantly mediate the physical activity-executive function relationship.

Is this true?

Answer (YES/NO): NO